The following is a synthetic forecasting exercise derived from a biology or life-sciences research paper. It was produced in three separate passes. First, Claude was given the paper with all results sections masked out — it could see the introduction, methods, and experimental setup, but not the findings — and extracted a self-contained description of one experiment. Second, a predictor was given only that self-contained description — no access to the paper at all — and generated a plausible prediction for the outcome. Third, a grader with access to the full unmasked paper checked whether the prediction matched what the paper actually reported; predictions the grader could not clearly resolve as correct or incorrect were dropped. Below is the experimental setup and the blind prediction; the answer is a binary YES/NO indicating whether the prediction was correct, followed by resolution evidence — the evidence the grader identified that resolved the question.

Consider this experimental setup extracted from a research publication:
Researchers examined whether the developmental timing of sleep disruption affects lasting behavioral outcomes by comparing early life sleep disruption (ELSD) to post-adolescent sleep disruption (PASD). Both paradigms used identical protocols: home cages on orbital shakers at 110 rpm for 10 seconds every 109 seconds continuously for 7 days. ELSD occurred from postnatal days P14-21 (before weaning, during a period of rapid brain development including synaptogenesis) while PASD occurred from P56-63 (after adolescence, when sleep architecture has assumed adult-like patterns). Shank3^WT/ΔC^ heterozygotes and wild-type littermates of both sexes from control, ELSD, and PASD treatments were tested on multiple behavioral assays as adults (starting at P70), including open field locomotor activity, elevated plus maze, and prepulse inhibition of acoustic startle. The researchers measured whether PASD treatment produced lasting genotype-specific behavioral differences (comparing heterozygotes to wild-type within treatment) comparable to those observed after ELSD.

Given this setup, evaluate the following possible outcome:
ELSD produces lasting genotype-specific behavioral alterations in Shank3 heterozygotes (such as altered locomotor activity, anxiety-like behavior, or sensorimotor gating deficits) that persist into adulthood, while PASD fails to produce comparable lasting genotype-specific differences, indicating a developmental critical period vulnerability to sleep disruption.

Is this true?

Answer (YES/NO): YES